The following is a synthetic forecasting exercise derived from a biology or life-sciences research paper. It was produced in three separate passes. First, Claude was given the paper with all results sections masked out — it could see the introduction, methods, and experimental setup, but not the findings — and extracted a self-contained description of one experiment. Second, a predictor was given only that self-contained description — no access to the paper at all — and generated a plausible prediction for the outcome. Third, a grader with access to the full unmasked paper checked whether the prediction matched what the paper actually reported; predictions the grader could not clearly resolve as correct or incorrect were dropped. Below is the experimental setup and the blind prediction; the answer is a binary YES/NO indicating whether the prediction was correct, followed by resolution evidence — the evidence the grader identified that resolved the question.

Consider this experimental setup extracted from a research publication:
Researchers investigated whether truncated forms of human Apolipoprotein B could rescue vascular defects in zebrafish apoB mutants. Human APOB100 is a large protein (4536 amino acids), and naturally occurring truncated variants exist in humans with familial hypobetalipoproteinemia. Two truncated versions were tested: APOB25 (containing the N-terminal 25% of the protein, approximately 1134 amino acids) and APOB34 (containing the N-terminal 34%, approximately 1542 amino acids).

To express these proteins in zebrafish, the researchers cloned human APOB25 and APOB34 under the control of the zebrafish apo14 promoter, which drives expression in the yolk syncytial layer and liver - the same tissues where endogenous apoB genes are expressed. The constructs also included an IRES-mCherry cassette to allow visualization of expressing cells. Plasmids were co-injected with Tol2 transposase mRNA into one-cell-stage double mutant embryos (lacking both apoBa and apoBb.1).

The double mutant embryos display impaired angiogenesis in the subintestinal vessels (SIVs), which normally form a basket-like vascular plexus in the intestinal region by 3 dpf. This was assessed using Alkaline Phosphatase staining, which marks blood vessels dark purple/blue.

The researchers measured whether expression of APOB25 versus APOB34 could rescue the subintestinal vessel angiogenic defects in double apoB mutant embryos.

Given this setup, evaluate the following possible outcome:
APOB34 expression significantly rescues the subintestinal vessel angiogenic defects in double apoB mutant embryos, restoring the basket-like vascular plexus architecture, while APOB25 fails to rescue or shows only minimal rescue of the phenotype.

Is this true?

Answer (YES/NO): YES